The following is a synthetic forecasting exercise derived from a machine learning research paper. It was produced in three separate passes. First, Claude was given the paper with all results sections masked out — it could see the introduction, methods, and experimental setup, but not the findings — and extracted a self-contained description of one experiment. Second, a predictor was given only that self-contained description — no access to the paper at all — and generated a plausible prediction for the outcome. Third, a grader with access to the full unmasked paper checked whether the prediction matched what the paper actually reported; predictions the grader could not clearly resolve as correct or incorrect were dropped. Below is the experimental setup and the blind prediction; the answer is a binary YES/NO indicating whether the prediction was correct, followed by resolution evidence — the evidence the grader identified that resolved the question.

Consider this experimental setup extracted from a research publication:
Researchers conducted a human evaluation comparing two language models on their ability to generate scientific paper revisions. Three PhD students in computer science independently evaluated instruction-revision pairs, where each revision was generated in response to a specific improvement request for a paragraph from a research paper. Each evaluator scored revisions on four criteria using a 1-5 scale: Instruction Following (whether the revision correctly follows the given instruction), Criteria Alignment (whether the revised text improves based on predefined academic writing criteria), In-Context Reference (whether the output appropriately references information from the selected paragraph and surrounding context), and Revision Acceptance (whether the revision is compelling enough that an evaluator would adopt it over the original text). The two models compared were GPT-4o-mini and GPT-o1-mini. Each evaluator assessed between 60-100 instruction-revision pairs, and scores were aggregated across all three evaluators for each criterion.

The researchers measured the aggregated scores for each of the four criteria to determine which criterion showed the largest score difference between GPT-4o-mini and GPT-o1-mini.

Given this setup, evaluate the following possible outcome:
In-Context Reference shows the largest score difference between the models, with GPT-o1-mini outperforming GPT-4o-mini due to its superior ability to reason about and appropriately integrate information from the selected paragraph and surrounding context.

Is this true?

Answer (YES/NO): NO